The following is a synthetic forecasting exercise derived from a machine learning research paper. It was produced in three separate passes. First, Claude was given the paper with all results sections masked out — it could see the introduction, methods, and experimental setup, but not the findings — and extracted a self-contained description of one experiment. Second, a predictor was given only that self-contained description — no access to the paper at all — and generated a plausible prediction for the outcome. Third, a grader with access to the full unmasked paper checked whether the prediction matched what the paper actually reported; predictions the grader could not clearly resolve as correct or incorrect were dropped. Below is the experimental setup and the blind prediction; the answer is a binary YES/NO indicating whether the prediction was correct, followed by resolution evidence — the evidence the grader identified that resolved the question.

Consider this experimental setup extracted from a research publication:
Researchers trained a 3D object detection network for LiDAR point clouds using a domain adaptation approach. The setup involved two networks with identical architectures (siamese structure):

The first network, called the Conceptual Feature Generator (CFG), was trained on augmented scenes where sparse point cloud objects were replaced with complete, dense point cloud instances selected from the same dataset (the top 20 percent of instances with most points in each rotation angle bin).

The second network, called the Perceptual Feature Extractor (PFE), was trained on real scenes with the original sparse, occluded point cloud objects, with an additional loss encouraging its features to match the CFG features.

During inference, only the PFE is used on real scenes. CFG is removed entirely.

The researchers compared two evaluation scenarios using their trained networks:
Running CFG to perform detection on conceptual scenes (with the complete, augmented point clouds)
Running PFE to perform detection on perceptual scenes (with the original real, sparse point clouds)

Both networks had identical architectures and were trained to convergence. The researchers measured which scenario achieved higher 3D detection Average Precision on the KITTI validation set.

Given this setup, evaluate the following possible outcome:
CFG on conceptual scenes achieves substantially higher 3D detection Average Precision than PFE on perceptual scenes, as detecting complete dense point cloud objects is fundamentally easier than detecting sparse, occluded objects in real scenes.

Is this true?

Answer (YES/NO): YES